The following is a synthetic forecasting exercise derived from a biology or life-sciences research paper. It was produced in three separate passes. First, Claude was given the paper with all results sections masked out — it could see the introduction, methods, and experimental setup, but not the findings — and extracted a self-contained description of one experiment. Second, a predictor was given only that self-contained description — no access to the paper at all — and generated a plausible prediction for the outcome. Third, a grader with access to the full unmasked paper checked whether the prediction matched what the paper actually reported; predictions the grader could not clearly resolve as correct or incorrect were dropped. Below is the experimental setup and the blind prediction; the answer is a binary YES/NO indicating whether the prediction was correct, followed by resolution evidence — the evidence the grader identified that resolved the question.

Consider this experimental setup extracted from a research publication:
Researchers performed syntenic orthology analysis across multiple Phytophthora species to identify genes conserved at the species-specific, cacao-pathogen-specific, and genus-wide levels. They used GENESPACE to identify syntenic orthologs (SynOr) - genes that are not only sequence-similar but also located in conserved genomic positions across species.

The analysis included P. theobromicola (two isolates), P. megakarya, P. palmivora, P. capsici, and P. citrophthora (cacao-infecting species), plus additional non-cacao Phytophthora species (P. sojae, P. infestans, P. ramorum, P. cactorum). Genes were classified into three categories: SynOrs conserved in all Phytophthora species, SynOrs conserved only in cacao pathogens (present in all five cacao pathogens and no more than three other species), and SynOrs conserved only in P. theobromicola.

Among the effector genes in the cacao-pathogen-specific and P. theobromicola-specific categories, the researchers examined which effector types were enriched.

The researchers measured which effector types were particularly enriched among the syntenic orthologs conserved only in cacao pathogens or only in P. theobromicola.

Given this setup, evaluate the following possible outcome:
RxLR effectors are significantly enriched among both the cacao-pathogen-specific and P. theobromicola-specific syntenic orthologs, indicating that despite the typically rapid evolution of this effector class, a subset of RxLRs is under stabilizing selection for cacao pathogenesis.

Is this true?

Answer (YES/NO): YES